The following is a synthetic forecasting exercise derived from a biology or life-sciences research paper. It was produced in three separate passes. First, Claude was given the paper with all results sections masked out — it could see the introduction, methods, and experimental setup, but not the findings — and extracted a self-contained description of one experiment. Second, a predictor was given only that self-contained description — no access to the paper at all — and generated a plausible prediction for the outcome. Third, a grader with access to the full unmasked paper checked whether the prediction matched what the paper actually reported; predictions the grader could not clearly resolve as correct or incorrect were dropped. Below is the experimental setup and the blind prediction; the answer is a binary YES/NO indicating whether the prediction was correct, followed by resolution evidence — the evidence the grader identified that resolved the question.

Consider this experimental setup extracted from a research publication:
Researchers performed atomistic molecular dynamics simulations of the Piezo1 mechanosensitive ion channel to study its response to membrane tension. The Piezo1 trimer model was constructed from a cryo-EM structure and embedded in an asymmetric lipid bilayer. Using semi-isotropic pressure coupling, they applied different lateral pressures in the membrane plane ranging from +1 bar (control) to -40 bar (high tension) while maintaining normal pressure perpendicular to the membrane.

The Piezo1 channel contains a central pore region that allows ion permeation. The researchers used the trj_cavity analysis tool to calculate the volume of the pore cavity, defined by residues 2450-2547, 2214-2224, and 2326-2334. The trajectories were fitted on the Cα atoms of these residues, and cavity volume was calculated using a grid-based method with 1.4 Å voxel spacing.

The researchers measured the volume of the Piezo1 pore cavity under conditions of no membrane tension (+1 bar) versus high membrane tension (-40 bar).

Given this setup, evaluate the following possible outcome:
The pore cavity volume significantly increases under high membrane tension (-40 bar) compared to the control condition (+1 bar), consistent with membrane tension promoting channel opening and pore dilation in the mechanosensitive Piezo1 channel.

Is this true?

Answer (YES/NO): YES